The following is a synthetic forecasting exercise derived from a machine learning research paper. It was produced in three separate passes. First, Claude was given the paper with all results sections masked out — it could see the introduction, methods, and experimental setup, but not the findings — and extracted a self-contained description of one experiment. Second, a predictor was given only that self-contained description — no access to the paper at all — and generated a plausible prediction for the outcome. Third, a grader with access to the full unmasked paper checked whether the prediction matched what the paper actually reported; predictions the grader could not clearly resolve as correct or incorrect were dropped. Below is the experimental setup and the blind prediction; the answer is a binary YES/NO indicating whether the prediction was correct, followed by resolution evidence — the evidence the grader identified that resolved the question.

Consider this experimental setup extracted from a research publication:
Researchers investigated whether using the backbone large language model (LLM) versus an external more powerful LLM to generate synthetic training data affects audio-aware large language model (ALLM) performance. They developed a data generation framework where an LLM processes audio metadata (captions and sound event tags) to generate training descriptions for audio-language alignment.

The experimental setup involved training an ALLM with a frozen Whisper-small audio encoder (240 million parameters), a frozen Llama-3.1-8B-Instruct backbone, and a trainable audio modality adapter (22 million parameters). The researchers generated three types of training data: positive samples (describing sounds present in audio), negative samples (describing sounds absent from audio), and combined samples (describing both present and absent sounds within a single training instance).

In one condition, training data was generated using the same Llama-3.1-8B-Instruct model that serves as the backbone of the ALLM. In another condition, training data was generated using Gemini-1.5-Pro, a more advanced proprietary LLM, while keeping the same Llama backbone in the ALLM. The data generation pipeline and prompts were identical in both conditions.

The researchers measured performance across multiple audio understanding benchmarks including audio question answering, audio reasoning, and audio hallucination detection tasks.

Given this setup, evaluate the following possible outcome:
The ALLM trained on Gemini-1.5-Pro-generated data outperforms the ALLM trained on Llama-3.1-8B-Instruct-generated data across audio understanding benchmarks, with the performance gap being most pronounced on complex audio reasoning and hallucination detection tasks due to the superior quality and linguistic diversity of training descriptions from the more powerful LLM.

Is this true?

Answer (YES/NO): NO